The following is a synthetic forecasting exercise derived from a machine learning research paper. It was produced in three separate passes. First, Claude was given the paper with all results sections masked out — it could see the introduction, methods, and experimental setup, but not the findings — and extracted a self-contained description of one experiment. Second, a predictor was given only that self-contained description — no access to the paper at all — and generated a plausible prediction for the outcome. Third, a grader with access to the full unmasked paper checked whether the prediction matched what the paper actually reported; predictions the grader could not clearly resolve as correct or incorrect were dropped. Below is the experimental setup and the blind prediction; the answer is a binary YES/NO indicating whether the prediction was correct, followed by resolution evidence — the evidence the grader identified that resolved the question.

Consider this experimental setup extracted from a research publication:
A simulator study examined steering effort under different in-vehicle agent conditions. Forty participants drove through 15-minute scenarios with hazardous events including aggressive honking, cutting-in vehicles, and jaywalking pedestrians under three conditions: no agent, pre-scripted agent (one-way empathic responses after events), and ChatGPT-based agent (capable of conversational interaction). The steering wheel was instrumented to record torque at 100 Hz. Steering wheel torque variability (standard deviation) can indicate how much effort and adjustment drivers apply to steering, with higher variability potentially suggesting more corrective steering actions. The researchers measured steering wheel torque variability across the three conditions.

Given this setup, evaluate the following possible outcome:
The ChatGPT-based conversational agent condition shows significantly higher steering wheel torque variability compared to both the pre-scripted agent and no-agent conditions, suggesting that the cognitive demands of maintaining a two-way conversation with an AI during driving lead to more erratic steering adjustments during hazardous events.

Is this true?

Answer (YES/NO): NO